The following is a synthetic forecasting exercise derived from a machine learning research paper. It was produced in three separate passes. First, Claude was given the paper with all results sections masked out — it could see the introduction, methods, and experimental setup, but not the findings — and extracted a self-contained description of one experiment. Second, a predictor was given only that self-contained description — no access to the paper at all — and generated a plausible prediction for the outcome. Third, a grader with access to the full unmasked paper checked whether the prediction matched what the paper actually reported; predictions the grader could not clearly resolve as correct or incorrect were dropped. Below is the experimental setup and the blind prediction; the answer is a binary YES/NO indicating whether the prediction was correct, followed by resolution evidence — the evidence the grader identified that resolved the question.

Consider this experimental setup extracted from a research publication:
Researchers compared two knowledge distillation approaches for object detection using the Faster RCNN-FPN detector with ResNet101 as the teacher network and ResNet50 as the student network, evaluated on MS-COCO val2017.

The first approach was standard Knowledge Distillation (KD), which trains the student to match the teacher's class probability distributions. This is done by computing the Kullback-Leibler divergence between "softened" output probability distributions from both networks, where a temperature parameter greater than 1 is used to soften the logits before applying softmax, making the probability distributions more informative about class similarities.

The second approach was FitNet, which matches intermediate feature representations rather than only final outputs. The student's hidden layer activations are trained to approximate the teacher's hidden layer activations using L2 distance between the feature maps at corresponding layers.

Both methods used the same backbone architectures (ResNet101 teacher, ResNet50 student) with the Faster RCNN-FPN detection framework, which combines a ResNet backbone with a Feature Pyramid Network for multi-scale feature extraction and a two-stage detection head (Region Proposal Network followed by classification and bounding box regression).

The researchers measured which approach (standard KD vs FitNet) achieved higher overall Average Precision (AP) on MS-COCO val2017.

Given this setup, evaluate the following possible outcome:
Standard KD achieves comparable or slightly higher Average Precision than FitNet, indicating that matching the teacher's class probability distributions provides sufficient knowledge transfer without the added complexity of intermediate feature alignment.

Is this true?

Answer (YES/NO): NO